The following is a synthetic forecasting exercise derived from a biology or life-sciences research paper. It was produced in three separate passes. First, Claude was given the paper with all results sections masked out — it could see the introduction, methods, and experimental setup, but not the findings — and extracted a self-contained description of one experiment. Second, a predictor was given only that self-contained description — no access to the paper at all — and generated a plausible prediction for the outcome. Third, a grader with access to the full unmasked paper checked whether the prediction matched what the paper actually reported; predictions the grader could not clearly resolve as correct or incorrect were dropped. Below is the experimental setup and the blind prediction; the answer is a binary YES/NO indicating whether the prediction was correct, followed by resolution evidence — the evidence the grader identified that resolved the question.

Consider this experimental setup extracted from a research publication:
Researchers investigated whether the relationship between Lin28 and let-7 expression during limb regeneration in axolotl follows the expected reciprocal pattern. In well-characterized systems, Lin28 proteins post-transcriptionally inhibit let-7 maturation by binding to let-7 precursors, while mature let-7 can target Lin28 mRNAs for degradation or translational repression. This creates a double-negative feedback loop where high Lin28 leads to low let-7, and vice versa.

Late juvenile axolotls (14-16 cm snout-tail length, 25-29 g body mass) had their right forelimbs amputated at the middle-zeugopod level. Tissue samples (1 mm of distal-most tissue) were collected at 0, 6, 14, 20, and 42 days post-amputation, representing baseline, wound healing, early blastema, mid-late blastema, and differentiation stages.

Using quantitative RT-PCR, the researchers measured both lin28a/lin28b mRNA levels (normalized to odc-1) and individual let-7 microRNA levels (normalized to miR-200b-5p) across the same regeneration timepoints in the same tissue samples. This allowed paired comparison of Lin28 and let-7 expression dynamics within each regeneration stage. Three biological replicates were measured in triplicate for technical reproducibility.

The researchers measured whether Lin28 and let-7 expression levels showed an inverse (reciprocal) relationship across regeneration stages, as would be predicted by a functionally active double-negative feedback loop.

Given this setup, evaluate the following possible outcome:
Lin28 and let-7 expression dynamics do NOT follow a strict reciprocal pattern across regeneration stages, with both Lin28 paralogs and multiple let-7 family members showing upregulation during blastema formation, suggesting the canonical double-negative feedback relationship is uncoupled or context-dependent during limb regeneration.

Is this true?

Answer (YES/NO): NO